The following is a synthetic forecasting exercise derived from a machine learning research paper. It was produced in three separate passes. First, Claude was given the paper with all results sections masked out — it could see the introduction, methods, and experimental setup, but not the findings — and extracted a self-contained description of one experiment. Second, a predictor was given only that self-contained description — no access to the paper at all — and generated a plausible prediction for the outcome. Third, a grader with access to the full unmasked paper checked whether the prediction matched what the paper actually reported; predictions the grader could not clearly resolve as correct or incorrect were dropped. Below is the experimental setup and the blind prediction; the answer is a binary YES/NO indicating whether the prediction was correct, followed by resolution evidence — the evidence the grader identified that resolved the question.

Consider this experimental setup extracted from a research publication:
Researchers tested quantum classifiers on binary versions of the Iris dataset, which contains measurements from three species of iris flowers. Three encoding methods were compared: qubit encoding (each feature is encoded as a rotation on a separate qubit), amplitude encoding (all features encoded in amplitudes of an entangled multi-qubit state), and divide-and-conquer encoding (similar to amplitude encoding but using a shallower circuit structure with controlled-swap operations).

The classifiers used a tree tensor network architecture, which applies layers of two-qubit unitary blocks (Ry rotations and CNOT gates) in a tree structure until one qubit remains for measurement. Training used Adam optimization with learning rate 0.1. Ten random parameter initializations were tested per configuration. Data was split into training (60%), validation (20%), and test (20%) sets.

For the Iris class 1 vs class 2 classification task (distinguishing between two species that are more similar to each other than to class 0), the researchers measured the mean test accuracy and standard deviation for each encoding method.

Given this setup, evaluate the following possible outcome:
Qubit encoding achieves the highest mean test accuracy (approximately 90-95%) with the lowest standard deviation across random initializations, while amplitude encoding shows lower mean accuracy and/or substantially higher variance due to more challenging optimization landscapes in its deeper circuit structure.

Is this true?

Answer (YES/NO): NO